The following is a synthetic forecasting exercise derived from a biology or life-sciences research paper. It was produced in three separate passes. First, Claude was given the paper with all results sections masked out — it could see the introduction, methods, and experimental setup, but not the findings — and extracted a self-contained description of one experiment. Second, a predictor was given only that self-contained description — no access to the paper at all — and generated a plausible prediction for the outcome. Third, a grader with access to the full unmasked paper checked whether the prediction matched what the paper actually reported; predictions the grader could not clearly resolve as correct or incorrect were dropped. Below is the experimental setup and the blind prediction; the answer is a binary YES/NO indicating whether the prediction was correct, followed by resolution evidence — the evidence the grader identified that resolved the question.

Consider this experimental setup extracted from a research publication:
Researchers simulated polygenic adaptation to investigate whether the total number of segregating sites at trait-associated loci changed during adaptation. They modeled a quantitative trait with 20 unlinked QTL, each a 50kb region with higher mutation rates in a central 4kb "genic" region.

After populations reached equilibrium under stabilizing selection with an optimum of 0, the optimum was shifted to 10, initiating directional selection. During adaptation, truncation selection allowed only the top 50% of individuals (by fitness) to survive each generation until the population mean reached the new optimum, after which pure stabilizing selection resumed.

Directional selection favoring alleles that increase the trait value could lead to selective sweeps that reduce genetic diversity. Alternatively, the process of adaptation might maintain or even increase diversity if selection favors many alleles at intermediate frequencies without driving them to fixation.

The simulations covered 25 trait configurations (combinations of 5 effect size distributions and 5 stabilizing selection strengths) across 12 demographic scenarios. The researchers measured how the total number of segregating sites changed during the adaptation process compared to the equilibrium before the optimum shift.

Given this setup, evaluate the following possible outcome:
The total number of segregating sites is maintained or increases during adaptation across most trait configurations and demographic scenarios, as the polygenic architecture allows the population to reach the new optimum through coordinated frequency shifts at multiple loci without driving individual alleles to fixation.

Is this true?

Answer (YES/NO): NO